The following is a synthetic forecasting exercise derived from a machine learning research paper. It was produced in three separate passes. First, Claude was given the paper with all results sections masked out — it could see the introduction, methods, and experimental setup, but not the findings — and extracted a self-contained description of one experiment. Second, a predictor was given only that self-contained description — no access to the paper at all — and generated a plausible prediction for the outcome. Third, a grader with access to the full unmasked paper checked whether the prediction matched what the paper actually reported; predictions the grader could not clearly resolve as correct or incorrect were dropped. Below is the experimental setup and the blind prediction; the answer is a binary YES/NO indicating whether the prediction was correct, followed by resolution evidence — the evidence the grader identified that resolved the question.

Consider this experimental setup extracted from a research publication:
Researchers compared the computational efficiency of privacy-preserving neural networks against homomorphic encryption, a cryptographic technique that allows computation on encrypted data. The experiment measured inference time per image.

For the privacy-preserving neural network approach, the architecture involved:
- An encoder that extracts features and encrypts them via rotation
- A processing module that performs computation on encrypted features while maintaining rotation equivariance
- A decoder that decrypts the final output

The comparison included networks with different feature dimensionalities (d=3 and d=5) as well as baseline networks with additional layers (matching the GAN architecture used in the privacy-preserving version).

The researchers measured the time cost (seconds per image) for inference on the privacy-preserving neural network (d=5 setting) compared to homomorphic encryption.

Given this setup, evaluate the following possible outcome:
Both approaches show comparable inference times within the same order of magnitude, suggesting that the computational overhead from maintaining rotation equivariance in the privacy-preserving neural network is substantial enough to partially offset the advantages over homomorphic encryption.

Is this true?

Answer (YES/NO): NO